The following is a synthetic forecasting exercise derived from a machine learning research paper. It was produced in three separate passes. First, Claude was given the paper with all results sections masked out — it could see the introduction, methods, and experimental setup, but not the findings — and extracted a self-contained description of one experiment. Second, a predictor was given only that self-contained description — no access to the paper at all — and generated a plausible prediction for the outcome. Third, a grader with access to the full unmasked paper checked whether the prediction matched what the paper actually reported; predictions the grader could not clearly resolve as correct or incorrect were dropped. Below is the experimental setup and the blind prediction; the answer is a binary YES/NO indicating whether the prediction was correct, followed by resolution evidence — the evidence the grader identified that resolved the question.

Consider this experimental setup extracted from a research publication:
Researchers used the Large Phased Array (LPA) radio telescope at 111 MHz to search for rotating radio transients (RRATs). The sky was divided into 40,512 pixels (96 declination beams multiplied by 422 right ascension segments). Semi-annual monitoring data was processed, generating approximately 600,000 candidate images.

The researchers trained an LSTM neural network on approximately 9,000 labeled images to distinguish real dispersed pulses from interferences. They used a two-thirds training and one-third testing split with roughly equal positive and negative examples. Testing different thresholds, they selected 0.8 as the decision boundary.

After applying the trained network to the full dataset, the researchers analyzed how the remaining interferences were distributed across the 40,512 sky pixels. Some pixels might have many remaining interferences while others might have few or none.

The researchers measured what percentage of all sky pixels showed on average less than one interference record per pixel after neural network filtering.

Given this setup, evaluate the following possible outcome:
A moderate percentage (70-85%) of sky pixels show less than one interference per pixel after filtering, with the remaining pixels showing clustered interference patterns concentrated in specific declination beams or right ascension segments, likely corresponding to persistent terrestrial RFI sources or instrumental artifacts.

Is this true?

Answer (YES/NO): NO